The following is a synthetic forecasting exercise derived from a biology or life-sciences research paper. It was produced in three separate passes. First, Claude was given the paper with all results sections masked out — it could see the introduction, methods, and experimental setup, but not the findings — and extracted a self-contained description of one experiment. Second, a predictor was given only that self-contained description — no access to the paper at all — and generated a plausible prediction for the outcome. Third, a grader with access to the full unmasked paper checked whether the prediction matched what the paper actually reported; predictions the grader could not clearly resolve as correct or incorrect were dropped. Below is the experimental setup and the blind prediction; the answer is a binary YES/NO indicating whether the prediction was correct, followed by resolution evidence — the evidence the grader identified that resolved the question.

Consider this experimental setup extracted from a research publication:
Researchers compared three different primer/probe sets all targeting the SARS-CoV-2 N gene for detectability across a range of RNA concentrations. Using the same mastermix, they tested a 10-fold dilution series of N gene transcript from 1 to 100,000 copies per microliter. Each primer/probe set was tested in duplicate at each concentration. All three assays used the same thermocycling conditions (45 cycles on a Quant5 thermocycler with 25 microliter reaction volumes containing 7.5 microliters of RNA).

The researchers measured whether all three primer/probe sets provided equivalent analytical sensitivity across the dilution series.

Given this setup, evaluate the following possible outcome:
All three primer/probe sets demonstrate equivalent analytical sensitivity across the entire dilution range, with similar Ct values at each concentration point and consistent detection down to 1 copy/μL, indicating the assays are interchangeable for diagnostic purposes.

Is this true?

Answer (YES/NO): NO